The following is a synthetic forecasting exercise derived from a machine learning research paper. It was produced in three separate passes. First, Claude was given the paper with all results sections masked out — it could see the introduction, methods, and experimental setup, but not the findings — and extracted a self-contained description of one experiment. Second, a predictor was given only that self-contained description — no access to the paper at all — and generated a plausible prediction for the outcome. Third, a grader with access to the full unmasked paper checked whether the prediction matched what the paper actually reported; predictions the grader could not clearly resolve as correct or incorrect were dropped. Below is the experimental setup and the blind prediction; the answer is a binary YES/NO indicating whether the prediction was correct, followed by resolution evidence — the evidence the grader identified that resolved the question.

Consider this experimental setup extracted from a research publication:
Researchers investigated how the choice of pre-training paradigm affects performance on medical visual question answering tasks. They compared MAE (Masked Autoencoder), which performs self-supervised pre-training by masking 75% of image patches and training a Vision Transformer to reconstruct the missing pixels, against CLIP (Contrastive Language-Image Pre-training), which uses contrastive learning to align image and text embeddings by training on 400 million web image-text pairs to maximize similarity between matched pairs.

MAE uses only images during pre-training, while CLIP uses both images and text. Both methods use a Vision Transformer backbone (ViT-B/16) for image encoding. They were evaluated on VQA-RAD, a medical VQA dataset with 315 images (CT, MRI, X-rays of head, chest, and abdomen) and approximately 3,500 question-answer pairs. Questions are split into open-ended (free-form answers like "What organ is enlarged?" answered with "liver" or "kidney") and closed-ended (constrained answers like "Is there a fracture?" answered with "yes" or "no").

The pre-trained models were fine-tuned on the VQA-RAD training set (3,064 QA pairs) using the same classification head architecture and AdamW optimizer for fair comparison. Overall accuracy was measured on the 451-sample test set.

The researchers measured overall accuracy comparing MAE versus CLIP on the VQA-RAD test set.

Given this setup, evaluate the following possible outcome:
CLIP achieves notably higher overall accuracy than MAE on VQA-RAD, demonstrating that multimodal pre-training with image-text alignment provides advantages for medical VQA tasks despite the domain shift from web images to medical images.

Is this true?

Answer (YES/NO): NO